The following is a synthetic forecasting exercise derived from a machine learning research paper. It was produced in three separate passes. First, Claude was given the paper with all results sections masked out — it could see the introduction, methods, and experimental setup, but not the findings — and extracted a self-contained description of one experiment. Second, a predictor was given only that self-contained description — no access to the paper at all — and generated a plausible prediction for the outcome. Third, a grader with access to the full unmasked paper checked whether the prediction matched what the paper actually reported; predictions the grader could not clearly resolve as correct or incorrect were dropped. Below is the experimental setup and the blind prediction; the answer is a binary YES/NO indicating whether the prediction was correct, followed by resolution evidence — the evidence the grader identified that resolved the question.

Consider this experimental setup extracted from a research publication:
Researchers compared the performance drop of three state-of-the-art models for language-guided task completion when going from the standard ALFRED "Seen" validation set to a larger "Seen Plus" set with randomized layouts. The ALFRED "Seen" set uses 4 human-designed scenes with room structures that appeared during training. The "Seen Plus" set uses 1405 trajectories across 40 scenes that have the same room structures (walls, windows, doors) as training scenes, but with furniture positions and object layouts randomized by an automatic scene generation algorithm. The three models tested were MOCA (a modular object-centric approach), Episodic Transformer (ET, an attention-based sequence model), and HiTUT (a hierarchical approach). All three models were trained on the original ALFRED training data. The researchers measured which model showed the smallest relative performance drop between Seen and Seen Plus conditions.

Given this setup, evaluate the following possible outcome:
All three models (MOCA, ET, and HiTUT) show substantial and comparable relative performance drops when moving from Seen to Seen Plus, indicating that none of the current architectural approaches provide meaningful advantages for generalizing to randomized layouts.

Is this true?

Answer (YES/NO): NO